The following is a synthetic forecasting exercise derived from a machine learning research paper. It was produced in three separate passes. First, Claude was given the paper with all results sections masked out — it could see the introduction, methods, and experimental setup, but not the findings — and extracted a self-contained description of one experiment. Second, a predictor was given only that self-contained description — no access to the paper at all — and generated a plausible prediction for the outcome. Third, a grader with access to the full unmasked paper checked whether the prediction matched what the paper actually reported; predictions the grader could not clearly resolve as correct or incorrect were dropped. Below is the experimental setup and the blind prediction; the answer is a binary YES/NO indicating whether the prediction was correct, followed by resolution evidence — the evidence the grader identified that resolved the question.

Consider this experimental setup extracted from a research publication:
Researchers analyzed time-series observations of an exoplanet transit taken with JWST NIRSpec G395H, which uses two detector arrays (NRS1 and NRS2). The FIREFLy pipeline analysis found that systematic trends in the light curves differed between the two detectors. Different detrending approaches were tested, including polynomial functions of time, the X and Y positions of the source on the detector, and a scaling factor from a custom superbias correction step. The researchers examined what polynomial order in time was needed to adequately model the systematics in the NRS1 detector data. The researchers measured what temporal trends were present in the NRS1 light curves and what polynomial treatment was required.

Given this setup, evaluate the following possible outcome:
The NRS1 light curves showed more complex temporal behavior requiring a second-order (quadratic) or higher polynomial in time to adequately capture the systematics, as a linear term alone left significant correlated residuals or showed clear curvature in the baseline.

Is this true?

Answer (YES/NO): YES